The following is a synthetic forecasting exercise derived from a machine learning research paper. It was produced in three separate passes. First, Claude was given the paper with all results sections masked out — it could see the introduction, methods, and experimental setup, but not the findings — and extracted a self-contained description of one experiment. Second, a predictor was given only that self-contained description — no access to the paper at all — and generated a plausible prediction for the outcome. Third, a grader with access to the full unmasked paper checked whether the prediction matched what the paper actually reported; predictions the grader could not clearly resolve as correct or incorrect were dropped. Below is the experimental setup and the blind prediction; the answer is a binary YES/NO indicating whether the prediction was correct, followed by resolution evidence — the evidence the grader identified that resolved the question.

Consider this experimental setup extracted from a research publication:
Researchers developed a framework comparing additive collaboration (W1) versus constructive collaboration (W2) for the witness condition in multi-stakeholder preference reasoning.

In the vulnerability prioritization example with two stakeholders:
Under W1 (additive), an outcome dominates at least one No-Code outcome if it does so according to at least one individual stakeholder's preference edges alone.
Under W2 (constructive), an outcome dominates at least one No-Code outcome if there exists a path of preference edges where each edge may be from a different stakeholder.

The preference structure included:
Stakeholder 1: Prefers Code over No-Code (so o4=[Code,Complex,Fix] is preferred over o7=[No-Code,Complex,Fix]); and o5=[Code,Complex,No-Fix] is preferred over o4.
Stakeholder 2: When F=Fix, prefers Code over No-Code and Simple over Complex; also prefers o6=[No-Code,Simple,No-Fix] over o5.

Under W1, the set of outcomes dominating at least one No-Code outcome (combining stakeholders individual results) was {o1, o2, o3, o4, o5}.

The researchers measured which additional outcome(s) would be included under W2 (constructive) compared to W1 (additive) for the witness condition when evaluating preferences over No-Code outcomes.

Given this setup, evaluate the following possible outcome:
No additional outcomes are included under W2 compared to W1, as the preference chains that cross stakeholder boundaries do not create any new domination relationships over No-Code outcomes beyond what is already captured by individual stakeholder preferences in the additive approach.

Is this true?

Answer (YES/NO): NO